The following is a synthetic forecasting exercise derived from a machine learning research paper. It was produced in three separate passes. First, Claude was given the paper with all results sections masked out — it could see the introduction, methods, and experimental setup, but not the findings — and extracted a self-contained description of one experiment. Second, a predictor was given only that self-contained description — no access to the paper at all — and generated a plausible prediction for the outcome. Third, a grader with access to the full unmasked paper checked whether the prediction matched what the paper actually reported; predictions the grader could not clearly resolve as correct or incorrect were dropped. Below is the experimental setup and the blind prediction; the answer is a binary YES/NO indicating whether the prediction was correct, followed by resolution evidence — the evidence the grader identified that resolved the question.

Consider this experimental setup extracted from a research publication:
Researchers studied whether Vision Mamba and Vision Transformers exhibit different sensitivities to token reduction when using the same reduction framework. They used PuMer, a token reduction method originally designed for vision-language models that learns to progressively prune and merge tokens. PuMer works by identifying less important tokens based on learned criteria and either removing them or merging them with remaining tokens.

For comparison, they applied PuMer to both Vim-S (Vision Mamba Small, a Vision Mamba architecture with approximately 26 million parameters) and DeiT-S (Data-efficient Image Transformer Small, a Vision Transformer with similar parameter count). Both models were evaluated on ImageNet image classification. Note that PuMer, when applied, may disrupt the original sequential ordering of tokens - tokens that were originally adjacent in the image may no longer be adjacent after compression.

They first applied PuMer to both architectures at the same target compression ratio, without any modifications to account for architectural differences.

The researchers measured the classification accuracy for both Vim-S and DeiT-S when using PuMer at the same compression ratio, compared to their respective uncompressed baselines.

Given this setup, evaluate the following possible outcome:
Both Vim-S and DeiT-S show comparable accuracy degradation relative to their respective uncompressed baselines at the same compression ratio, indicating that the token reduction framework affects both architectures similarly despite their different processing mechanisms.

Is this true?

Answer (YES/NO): NO